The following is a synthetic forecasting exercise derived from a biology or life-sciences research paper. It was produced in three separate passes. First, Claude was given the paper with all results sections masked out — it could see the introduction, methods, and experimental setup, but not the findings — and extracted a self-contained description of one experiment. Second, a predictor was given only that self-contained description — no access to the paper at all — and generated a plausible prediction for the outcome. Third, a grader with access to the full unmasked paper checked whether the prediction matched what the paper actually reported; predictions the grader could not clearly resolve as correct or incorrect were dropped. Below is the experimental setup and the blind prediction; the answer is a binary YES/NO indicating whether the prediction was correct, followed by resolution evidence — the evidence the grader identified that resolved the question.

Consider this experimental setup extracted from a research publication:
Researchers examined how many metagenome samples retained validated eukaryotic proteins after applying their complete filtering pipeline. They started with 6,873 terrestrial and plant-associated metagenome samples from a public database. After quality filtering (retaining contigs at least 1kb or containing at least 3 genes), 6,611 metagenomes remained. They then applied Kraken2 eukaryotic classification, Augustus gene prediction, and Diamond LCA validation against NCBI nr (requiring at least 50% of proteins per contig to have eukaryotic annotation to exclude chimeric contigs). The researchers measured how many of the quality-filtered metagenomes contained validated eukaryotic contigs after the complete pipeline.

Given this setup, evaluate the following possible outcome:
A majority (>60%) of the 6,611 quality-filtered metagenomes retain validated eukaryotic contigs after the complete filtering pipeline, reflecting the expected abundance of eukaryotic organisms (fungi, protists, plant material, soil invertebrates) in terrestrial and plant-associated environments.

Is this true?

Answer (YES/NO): YES